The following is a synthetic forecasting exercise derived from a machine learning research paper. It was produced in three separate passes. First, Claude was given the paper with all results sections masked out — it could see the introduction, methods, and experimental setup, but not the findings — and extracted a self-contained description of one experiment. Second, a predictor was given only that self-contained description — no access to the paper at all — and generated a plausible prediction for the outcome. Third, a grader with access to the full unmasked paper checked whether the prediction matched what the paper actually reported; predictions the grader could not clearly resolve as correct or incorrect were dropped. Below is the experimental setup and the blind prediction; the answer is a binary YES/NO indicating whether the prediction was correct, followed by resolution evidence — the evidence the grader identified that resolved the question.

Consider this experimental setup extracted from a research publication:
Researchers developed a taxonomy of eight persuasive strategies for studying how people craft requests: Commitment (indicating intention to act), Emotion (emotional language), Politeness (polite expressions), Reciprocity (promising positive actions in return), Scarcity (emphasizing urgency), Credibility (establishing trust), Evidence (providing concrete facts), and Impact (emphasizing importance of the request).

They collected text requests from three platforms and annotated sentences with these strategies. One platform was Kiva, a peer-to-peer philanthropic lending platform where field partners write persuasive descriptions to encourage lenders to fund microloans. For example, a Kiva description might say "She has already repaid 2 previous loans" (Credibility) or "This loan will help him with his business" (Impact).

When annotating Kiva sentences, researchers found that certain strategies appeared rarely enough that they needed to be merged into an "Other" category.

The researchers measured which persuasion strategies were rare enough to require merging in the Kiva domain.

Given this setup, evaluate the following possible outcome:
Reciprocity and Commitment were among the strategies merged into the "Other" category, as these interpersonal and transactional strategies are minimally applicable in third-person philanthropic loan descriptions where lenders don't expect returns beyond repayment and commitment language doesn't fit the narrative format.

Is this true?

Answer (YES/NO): NO